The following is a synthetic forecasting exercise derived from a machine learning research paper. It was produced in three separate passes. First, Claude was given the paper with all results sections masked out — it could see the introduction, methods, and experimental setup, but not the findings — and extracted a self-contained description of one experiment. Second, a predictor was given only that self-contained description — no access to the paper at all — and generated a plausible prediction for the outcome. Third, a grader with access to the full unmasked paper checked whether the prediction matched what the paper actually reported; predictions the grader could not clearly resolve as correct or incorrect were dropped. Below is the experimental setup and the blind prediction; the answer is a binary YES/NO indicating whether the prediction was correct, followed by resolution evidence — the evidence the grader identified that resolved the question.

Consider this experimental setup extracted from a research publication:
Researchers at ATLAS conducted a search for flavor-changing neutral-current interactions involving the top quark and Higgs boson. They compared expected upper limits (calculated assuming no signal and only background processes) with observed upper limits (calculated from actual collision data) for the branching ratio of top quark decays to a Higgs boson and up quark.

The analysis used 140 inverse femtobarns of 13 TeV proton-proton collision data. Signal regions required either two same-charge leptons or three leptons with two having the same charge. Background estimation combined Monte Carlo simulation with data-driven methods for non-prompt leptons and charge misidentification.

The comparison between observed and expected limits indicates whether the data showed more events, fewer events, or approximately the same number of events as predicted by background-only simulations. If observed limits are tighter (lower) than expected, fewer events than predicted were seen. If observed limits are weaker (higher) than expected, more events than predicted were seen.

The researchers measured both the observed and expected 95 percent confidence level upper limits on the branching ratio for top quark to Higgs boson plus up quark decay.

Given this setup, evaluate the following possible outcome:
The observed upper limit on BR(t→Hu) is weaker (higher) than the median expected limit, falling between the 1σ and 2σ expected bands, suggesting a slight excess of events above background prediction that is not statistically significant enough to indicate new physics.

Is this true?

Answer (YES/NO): NO